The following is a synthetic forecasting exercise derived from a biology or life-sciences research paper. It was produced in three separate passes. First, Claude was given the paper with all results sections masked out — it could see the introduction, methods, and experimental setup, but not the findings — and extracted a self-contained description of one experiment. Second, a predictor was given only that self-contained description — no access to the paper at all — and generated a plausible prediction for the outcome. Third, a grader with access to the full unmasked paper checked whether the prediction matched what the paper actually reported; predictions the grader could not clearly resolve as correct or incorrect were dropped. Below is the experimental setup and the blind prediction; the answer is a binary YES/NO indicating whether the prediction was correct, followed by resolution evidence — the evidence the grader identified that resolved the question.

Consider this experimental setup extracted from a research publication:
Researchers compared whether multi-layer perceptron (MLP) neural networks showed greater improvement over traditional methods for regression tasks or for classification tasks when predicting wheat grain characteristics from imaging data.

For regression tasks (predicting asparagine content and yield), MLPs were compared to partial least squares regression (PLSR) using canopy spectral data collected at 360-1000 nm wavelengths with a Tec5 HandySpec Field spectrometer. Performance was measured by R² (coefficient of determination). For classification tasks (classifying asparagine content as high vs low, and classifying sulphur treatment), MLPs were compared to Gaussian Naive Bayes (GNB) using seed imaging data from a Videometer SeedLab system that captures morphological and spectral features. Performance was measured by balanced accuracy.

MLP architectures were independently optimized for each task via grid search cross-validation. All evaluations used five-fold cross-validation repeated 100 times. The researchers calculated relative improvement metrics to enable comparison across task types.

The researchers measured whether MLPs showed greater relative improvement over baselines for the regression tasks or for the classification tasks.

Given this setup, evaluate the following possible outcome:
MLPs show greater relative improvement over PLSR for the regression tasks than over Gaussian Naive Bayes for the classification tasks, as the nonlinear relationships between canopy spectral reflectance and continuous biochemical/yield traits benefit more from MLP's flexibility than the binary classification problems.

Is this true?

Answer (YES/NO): NO